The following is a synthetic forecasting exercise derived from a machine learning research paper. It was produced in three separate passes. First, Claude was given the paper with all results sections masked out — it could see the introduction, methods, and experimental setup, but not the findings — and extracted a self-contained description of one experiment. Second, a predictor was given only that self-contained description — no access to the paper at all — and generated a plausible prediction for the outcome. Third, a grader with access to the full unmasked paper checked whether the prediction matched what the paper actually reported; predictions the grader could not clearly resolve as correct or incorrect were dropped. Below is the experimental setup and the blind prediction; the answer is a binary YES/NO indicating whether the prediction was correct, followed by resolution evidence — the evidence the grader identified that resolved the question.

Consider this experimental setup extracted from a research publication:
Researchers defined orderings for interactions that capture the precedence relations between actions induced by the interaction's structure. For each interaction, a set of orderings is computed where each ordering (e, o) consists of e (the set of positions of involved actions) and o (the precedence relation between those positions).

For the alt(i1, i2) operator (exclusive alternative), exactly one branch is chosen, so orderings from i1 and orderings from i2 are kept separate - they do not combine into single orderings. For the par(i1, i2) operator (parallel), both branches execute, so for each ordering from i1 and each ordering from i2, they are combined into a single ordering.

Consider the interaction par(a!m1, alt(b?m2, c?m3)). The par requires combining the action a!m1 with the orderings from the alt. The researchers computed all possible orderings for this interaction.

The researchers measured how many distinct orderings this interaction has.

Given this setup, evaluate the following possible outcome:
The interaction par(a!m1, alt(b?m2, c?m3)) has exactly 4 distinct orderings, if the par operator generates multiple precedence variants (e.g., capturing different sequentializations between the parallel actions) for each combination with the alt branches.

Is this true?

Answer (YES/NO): NO